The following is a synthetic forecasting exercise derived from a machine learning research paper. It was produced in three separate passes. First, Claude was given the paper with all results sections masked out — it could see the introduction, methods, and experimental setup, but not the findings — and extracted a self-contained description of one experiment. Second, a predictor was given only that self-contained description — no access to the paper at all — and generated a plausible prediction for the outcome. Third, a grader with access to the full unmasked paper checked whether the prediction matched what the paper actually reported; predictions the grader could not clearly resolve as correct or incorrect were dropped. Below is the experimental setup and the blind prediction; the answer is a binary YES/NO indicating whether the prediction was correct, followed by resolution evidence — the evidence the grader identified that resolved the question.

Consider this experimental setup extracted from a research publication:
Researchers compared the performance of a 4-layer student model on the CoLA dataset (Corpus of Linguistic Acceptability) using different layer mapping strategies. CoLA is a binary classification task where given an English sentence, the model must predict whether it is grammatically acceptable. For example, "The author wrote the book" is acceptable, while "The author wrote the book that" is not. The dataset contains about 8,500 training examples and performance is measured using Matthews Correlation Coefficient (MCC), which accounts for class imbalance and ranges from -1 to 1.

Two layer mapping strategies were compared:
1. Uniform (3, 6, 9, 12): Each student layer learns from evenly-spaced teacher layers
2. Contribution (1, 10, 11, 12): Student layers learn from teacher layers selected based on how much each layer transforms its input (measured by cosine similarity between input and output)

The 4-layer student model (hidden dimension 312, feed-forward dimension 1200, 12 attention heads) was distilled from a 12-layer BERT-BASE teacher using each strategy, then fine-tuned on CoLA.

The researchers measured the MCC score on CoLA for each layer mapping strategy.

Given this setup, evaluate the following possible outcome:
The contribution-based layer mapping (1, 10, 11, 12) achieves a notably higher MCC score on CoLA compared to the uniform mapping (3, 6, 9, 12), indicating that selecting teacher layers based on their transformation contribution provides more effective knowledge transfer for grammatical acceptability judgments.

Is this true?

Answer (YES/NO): NO